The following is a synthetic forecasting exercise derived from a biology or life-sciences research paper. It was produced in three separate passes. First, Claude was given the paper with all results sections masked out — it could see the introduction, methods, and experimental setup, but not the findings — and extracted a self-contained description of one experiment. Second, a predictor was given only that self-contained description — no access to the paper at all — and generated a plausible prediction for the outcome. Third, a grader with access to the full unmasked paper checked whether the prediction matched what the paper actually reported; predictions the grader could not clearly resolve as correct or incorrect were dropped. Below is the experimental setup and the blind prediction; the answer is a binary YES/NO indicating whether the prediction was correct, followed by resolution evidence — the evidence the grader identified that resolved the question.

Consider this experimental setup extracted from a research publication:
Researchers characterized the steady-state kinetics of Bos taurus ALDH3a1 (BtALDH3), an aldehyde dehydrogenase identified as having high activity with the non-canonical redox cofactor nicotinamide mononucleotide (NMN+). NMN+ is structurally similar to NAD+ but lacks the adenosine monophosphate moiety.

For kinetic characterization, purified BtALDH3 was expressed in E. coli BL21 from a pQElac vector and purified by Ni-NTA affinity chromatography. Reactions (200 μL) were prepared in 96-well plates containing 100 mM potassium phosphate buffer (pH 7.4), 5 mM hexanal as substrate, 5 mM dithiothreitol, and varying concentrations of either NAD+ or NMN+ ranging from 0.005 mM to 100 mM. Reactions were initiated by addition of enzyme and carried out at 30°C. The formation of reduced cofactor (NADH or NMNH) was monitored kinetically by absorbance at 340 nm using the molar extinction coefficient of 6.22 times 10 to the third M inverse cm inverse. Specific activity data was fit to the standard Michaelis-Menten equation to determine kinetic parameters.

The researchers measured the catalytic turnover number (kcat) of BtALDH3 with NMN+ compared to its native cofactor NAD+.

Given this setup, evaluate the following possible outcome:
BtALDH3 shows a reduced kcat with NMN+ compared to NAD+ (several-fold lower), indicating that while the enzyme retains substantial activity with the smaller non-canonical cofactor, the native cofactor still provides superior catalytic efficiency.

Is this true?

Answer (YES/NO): NO